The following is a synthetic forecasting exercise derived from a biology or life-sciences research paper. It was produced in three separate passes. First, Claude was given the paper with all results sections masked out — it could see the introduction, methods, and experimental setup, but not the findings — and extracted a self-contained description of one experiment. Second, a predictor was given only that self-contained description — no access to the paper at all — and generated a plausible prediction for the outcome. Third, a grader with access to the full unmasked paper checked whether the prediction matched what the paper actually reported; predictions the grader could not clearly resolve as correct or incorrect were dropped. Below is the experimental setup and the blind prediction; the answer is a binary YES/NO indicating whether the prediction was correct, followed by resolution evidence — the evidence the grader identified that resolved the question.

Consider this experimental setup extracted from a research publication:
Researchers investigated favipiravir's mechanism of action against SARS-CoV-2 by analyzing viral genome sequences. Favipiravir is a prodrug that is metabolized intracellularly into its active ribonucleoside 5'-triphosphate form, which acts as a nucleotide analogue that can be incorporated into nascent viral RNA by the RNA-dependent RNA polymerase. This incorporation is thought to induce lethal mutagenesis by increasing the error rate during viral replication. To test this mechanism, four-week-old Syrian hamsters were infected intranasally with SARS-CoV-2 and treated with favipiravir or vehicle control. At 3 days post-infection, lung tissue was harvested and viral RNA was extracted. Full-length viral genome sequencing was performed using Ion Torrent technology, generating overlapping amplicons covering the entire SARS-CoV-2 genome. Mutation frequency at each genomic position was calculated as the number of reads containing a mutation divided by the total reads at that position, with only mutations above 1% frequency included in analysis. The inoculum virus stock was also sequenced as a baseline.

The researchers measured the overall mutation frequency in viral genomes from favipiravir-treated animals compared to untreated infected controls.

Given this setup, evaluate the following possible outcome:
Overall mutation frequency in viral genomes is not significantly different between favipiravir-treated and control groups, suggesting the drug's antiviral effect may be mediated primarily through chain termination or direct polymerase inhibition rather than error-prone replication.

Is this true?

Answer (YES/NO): NO